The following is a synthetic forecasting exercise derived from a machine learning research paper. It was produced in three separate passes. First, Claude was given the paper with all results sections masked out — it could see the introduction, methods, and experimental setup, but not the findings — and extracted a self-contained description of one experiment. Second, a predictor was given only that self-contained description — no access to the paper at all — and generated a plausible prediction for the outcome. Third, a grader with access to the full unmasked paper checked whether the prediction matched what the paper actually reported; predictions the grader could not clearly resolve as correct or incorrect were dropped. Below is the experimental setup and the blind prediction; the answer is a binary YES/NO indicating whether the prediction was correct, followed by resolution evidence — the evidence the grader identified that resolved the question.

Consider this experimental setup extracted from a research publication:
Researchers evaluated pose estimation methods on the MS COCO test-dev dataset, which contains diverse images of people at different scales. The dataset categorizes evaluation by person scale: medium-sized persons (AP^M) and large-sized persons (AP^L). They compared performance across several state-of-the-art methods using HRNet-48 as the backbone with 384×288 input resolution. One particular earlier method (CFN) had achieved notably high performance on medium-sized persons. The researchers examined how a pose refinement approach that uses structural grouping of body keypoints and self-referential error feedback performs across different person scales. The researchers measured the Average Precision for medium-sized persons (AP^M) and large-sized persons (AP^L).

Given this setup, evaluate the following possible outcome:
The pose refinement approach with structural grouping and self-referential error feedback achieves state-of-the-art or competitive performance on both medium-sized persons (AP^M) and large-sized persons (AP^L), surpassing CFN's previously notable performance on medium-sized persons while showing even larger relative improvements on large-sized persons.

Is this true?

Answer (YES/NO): NO